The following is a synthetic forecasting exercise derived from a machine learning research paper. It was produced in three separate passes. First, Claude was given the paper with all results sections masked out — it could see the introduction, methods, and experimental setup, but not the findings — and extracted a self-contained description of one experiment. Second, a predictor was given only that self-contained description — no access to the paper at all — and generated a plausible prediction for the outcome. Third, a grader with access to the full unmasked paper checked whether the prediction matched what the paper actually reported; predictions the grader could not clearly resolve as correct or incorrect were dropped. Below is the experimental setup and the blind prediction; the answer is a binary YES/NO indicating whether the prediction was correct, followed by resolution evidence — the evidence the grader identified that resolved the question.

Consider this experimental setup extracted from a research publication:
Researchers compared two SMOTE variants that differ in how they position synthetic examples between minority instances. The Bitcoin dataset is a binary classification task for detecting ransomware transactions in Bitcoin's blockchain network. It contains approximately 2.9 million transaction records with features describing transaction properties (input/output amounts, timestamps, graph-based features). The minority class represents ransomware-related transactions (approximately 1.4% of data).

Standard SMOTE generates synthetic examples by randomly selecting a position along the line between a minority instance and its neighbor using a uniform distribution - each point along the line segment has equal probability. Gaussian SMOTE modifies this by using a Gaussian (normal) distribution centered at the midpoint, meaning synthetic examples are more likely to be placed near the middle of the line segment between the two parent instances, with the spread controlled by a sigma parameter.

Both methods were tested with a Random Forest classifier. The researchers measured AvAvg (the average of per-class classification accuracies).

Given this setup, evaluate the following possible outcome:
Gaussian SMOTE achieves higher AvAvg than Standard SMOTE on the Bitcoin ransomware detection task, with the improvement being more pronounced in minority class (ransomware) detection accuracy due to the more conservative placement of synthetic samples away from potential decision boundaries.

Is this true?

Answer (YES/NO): NO